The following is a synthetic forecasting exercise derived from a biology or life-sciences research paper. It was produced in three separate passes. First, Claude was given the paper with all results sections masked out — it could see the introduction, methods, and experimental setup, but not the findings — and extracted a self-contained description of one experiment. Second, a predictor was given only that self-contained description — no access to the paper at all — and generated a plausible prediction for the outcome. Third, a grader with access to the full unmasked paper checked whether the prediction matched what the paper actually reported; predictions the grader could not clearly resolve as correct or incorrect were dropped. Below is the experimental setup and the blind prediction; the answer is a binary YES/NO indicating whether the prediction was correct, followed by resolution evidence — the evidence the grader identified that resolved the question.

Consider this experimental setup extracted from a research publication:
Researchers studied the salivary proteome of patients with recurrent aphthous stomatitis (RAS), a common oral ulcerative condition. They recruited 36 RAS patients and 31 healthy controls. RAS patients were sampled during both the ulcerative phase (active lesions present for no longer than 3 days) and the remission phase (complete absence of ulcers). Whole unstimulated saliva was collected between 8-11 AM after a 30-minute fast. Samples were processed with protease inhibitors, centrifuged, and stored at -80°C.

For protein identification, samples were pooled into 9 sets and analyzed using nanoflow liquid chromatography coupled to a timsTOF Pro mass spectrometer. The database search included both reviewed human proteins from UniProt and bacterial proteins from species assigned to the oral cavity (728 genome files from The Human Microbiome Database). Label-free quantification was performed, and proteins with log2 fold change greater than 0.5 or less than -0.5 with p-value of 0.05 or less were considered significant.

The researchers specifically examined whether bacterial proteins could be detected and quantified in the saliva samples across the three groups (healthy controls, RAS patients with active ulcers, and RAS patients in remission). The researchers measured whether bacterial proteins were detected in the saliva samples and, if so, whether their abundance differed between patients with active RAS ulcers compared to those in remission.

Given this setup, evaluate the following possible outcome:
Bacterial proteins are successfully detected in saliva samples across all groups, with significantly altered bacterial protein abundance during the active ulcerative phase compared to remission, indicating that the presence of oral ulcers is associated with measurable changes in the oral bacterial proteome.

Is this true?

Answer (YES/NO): YES